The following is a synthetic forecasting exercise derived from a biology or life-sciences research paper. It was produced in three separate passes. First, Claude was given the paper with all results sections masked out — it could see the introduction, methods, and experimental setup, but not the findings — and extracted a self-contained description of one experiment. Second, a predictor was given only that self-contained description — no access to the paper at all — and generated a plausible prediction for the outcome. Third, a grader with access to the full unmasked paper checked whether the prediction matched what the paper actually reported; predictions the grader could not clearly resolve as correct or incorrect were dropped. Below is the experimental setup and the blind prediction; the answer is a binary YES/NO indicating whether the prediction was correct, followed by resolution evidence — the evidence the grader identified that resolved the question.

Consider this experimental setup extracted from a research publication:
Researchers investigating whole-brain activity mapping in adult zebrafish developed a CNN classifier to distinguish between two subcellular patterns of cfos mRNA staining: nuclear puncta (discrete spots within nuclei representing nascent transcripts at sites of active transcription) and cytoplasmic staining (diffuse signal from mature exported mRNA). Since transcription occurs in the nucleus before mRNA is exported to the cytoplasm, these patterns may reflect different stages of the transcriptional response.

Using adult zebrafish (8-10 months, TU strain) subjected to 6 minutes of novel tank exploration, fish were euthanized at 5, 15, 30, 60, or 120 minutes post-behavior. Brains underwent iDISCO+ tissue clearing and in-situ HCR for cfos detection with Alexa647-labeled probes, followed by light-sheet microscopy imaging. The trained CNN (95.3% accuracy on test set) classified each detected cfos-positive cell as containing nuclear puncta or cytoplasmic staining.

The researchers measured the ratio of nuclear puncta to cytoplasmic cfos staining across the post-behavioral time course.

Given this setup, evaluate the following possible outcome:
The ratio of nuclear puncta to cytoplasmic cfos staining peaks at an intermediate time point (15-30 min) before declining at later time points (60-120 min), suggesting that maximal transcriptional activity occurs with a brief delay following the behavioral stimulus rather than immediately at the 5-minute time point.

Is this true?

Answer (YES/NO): NO